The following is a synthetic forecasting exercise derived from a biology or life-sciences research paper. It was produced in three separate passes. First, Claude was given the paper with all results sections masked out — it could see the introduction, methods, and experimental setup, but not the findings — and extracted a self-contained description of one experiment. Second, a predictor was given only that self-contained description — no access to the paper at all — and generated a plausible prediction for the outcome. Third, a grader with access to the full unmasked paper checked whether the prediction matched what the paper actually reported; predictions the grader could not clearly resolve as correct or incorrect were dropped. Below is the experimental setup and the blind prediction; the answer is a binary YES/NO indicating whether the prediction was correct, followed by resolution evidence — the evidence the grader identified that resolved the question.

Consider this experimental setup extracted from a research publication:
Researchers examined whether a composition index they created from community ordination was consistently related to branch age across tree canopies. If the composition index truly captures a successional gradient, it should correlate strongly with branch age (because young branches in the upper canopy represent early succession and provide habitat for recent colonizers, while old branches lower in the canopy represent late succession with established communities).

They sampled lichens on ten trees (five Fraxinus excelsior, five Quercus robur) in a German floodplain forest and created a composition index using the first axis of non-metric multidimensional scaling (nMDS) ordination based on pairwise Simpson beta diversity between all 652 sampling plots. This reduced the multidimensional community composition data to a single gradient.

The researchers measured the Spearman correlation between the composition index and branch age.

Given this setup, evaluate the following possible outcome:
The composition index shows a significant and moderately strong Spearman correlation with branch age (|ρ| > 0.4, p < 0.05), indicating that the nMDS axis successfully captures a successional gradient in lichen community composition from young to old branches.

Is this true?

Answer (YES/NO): YES